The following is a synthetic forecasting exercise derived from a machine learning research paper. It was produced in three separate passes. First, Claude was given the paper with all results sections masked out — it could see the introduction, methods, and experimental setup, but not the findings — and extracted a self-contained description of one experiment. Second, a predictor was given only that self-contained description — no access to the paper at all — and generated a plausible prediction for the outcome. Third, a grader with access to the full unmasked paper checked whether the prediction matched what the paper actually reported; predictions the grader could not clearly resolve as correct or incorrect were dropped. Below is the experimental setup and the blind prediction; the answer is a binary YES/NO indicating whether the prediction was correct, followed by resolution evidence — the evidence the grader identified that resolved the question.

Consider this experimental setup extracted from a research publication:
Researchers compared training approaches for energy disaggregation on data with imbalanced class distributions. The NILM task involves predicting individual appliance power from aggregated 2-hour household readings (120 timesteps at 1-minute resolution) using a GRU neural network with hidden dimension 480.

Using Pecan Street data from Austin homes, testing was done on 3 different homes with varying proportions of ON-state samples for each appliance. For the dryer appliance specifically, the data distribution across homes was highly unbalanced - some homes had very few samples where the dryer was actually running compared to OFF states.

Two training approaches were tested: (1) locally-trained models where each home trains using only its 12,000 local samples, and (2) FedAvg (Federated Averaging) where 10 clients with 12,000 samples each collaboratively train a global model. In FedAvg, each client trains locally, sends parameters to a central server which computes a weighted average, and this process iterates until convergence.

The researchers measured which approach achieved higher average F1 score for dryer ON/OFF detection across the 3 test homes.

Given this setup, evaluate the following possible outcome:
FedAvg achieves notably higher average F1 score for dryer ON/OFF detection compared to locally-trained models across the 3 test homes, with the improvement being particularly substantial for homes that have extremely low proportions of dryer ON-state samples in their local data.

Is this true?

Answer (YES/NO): NO